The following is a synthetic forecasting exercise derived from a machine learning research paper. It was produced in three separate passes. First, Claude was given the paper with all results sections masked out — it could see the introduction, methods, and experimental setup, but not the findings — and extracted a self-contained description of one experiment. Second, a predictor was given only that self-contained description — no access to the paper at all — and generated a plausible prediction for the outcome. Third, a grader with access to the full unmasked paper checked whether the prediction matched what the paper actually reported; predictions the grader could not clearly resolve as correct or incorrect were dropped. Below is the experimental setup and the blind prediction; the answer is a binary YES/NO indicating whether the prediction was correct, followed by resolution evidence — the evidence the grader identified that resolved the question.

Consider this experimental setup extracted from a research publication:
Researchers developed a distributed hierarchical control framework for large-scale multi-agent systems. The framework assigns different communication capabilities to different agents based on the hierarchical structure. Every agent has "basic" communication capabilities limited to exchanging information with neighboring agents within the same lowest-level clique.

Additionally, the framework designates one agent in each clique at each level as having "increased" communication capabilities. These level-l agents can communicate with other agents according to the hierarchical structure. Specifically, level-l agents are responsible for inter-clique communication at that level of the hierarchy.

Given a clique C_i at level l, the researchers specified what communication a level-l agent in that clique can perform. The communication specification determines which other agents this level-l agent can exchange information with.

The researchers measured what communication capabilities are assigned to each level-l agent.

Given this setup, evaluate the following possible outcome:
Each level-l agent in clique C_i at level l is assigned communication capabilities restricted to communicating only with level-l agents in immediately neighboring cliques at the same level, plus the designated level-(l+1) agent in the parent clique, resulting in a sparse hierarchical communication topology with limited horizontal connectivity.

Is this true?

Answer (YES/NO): NO